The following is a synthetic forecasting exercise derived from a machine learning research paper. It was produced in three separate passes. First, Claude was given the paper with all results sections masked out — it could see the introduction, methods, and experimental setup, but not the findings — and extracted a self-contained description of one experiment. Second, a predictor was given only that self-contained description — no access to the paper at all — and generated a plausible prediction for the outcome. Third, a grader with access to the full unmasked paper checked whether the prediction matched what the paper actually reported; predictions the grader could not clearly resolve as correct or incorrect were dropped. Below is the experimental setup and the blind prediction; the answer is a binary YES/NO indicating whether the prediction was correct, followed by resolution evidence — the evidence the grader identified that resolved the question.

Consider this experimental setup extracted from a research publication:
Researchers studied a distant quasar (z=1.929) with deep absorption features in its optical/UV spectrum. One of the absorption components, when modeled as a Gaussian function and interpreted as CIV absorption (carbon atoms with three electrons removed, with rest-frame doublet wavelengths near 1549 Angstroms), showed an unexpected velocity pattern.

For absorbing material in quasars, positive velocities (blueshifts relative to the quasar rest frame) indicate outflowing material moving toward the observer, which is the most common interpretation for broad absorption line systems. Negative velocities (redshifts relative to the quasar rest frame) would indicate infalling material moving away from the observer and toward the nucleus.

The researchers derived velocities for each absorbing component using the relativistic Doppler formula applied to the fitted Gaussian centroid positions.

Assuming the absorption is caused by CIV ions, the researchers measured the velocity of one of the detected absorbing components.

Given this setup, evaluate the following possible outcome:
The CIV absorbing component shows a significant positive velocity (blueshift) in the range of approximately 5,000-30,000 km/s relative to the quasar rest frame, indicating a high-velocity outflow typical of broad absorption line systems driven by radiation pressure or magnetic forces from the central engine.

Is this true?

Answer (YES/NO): YES